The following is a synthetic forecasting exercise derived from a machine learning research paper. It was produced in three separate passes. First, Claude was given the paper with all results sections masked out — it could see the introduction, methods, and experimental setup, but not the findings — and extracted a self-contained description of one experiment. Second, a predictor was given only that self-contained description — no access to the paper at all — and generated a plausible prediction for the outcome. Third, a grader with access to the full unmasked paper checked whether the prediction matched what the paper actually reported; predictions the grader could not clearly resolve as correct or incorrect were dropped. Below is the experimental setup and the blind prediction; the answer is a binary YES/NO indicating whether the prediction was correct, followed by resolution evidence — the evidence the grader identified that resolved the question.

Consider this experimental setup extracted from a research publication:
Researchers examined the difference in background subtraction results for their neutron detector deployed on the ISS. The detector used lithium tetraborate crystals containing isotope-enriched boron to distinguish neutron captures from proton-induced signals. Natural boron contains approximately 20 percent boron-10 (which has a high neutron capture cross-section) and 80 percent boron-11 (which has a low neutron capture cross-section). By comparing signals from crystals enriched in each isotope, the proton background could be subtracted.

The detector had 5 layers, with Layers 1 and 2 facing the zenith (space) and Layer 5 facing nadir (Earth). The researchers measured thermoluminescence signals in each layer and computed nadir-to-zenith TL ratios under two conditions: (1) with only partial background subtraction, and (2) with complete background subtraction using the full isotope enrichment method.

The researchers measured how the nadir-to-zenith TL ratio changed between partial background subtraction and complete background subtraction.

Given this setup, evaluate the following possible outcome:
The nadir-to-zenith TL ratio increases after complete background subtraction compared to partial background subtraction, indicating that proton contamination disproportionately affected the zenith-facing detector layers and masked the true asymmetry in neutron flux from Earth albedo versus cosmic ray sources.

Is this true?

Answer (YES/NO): NO